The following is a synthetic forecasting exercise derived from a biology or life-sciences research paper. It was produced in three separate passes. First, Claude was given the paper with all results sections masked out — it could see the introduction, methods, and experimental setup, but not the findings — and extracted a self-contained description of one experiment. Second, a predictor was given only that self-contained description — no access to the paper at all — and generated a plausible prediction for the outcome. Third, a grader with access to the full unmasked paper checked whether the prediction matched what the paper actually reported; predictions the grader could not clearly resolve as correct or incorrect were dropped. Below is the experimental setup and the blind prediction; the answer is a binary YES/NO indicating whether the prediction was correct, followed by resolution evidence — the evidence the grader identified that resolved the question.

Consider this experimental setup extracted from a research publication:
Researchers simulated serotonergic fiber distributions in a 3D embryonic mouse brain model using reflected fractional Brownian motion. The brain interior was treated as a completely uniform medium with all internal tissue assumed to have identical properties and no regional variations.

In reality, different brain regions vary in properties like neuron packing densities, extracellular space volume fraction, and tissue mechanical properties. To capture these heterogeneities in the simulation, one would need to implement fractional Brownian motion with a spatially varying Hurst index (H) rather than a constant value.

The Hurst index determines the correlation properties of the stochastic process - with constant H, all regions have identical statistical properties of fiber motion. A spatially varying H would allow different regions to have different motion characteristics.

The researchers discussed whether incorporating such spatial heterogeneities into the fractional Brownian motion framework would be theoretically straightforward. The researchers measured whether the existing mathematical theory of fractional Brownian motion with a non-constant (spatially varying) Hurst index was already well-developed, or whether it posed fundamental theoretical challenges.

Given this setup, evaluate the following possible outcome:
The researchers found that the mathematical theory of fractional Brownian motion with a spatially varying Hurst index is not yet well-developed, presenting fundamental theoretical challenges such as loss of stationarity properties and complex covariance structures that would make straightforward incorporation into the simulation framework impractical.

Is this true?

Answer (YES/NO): YES